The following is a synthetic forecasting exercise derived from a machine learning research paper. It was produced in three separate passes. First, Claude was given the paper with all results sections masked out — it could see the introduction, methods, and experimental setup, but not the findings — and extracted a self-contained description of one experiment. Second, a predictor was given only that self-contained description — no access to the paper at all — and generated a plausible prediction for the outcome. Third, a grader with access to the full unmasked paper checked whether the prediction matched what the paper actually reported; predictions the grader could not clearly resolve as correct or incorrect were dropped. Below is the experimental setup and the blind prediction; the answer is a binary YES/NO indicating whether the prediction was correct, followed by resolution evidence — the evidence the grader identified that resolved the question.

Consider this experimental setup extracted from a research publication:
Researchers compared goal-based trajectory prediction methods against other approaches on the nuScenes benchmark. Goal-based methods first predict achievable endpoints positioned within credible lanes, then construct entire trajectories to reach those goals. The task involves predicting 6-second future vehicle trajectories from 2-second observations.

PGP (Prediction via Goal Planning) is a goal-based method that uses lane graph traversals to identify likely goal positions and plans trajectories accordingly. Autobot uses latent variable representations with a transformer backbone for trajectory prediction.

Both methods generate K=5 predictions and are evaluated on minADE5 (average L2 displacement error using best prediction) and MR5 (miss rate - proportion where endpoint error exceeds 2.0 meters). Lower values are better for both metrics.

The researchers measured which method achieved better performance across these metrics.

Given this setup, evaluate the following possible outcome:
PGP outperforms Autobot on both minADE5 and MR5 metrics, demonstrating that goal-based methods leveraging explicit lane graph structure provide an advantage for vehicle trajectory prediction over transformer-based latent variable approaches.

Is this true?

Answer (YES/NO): YES